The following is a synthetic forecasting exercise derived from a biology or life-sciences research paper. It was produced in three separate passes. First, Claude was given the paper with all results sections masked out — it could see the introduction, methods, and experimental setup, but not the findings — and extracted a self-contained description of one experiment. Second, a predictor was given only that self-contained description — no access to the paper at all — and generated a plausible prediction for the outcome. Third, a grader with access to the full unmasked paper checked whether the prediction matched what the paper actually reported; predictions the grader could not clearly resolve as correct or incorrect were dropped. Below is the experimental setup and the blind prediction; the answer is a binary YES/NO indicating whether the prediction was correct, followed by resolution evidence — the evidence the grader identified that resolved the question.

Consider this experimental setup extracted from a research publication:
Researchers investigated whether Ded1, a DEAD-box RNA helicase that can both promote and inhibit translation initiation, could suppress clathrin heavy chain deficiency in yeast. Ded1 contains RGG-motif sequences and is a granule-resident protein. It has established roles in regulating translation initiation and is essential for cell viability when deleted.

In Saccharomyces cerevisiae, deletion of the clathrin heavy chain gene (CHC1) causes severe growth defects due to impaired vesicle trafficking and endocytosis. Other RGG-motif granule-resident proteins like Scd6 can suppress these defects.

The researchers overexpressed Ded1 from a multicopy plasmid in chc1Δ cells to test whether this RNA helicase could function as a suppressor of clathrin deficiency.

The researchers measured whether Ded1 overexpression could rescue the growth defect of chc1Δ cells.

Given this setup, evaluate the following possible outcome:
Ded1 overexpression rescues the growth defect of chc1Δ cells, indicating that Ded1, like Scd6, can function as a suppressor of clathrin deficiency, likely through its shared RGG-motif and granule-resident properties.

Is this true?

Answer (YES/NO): NO